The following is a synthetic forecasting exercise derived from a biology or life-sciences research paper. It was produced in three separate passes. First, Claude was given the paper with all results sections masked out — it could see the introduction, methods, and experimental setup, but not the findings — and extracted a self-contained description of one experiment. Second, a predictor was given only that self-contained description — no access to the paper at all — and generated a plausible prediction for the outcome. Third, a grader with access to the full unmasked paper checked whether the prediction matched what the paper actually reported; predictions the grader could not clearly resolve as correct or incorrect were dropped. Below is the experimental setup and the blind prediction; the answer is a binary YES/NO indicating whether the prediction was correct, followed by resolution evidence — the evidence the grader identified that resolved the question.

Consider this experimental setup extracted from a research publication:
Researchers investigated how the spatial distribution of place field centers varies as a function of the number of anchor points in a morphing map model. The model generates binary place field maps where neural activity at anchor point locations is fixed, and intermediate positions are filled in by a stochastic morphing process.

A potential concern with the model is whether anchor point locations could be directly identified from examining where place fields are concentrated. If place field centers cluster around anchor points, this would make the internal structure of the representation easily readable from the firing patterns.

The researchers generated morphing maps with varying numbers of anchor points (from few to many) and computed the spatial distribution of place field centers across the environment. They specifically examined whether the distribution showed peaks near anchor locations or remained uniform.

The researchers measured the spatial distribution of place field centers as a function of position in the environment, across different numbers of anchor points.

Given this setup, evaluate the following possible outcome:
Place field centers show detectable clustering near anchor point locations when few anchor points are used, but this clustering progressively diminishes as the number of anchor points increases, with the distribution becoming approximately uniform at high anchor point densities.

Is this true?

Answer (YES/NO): NO